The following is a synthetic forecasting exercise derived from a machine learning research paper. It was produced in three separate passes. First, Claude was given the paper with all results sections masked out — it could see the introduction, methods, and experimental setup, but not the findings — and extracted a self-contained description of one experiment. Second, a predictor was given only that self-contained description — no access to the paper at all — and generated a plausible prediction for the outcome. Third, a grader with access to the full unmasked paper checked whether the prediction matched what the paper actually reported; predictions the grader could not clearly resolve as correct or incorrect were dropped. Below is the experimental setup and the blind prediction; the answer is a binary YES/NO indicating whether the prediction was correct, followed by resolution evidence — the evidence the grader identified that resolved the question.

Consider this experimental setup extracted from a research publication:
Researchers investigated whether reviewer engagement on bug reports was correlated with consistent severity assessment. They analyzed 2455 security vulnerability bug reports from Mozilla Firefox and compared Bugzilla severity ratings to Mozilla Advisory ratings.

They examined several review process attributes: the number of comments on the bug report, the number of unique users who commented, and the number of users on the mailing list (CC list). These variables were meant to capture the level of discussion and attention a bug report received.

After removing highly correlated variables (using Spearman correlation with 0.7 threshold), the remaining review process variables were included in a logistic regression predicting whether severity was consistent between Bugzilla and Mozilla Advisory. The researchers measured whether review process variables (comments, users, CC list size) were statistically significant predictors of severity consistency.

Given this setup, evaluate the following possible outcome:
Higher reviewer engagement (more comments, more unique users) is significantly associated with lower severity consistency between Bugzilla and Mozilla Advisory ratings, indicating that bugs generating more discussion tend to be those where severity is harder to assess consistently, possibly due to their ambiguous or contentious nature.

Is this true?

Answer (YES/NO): NO